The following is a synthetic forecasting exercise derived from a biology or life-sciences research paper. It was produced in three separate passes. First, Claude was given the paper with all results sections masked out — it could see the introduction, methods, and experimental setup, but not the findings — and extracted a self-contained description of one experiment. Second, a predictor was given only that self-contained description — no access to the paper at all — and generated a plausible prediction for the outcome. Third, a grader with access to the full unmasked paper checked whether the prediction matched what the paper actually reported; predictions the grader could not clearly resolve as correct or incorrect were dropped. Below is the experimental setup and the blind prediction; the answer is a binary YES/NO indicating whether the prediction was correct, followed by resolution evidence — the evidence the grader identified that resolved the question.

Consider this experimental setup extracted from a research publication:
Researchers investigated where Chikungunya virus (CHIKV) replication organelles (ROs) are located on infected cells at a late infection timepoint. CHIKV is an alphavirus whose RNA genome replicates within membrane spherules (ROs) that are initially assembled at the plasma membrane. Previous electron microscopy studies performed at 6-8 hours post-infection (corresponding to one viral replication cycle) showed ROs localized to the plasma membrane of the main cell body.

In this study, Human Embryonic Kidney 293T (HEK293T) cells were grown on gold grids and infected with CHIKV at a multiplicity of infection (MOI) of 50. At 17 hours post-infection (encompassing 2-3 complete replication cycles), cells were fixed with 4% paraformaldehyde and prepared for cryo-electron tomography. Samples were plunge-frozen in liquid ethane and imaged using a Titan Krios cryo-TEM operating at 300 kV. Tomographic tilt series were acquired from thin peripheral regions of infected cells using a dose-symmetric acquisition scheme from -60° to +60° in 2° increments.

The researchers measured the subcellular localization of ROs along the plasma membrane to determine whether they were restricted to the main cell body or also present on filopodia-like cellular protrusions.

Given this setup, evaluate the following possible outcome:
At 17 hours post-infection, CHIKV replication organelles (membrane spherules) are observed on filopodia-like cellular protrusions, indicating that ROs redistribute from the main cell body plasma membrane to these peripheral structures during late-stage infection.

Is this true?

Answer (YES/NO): NO